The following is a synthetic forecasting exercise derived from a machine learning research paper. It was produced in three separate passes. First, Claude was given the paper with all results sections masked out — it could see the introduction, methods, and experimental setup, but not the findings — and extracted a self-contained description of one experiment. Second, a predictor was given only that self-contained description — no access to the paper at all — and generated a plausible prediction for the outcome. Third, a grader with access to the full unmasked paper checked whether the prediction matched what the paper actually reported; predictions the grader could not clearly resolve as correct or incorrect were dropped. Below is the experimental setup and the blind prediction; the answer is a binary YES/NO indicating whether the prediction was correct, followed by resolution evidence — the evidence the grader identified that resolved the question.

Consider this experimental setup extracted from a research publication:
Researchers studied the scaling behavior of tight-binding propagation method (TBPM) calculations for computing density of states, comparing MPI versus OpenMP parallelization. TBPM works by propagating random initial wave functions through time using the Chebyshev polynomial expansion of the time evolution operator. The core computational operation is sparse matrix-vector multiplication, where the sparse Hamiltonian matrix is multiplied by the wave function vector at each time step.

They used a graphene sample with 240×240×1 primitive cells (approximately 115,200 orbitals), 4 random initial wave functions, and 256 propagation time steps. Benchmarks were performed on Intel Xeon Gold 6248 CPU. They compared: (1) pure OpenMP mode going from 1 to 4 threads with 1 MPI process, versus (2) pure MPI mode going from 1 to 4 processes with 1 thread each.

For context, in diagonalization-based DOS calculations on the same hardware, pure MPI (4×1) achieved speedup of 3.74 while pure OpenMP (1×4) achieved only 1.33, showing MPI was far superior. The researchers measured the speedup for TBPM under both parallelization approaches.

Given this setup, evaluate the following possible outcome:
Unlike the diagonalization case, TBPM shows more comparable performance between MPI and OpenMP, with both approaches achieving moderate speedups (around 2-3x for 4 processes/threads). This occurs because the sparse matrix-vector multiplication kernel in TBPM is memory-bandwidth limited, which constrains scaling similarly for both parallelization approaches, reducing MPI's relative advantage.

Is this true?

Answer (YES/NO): NO